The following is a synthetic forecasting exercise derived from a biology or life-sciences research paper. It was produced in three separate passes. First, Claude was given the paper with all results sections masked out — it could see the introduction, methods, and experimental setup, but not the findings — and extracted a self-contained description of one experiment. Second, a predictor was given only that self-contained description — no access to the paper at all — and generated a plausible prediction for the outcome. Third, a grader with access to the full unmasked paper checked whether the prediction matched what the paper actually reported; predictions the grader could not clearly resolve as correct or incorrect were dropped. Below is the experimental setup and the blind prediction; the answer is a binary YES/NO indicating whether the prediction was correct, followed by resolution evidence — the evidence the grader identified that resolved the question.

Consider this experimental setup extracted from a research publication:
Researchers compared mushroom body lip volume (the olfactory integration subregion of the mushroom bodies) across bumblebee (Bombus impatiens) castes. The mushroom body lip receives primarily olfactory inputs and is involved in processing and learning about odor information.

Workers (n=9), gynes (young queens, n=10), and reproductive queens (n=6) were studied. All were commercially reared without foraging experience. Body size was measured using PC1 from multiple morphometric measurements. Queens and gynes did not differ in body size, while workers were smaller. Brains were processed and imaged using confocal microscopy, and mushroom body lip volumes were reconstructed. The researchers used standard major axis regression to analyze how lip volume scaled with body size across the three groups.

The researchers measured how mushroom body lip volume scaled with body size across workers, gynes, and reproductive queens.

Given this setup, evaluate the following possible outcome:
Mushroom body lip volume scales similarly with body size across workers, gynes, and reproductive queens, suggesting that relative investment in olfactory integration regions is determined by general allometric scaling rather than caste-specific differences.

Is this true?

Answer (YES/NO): NO